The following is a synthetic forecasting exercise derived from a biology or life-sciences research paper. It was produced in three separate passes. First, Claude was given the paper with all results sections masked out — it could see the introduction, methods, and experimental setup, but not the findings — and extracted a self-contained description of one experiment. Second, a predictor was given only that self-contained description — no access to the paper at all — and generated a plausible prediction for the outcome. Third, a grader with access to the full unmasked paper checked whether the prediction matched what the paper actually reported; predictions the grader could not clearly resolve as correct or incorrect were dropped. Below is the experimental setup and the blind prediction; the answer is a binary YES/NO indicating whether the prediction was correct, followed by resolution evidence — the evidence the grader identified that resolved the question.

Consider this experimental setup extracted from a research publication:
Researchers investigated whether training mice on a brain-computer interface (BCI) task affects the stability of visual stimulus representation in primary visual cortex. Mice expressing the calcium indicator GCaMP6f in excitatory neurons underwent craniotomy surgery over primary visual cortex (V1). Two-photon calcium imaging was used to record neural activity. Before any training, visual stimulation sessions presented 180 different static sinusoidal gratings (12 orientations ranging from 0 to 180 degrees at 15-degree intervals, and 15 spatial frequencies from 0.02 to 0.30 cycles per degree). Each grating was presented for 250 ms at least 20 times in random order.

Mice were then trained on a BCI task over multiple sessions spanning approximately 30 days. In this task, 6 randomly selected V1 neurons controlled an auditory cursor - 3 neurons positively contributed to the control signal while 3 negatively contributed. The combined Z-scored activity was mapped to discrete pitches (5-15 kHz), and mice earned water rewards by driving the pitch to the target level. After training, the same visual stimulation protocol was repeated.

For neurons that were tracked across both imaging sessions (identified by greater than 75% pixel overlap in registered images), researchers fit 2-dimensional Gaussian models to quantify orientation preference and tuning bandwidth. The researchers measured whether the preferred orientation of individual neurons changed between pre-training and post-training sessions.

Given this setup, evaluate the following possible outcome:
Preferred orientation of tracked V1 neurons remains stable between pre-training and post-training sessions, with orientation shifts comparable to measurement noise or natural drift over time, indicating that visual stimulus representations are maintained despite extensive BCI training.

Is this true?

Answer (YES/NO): YES